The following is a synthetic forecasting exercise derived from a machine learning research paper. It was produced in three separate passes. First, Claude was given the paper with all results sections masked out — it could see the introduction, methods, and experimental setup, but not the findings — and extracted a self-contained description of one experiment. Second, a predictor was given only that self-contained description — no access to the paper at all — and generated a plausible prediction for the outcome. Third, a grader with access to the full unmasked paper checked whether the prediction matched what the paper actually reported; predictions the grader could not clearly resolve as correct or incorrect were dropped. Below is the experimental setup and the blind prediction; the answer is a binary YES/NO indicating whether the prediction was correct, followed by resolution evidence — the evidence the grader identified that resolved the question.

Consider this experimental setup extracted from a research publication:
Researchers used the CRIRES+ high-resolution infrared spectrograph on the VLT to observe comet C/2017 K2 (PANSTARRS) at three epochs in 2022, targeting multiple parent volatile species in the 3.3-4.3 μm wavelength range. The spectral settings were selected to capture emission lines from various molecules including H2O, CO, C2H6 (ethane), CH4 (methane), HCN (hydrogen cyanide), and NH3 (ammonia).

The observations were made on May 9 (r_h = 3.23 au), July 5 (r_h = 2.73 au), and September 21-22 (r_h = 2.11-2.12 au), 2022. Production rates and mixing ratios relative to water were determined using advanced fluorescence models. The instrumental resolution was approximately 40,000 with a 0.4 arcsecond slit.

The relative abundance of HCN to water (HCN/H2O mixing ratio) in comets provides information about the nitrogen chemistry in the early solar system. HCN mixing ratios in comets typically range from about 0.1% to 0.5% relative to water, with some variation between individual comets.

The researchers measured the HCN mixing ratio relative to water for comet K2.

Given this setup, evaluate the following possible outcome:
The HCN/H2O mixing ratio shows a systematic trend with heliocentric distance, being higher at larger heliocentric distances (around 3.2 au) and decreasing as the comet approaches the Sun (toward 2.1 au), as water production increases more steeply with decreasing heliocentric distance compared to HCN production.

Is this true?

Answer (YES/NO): NO